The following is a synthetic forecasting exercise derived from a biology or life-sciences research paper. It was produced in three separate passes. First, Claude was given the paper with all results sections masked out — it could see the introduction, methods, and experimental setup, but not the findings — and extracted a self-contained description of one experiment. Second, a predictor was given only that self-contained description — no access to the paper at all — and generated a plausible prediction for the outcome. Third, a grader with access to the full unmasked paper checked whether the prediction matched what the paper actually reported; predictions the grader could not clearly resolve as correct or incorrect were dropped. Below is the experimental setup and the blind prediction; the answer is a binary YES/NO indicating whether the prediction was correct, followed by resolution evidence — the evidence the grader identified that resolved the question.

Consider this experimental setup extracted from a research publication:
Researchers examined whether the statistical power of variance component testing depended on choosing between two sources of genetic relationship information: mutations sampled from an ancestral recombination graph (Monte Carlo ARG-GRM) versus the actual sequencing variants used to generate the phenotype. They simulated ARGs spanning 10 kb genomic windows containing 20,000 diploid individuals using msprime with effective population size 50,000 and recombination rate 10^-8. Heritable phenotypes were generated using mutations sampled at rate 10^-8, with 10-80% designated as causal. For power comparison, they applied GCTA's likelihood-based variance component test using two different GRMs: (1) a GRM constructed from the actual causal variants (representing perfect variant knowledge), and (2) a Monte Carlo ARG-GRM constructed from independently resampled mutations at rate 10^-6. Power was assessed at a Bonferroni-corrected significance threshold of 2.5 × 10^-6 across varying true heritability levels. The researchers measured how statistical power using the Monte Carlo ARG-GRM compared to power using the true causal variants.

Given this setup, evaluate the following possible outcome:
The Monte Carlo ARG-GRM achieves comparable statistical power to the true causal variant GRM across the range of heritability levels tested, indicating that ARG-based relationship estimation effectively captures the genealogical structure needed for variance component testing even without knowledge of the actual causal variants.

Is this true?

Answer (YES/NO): NO